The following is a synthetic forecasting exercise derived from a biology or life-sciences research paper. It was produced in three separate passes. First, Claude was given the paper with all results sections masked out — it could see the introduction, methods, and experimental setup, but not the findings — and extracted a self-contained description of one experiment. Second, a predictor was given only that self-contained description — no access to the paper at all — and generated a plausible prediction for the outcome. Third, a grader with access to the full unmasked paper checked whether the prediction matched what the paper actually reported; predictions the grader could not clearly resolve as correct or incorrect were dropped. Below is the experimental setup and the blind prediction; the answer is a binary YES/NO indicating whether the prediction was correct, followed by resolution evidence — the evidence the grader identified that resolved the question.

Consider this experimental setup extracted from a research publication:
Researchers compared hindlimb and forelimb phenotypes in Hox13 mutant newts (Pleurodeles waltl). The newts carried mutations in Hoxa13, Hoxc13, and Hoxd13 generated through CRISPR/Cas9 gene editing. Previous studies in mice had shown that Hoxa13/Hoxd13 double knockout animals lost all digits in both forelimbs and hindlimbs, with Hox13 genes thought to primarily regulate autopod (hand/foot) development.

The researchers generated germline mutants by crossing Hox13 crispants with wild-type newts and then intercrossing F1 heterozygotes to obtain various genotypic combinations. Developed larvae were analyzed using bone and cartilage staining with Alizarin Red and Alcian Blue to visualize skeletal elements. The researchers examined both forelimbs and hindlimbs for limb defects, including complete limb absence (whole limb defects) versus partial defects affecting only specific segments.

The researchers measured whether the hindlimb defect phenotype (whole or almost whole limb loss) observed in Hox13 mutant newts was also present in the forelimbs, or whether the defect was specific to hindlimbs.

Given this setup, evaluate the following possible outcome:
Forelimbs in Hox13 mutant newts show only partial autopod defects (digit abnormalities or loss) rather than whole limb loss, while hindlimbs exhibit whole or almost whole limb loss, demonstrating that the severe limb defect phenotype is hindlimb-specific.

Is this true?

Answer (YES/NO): YES